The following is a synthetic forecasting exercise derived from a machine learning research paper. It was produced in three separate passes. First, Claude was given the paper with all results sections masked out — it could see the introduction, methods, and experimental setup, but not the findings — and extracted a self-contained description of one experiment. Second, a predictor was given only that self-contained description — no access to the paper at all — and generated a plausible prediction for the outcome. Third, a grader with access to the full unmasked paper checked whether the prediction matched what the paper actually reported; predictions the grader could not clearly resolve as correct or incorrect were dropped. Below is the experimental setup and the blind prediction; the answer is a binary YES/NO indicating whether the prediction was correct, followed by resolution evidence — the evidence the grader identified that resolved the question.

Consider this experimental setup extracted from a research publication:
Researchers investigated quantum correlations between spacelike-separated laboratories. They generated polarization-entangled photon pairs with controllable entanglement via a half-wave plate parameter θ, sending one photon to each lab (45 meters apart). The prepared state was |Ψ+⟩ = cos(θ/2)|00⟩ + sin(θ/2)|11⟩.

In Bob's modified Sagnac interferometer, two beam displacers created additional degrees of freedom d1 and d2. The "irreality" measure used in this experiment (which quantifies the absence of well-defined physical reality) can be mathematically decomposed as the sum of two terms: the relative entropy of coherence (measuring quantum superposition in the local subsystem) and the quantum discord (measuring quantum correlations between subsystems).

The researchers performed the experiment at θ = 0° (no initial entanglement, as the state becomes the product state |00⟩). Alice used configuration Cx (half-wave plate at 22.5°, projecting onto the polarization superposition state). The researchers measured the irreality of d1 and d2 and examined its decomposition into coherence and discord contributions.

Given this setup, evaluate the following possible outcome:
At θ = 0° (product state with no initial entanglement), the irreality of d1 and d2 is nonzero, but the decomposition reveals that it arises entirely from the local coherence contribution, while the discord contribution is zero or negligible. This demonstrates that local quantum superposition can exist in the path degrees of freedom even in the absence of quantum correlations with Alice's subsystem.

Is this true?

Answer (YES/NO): NO